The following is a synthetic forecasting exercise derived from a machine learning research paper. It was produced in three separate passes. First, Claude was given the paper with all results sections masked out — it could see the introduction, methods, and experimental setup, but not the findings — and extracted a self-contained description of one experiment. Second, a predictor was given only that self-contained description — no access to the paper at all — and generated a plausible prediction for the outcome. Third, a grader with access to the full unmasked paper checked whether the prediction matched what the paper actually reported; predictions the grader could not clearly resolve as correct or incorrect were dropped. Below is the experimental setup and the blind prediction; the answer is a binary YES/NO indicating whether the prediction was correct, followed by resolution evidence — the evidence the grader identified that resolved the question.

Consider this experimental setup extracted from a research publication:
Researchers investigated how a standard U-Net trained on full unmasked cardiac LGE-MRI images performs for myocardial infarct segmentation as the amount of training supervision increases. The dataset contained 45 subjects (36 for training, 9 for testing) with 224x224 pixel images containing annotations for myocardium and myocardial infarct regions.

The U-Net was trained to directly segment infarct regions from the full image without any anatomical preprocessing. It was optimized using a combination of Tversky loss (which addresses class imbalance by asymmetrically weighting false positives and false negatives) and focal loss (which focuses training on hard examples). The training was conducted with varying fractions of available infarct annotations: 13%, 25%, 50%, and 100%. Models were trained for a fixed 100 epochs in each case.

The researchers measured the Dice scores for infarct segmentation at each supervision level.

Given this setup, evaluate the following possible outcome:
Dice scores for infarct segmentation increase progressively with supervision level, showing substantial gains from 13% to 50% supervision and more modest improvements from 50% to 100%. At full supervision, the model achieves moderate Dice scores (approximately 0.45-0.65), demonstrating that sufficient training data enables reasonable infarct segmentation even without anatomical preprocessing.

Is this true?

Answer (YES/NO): NO